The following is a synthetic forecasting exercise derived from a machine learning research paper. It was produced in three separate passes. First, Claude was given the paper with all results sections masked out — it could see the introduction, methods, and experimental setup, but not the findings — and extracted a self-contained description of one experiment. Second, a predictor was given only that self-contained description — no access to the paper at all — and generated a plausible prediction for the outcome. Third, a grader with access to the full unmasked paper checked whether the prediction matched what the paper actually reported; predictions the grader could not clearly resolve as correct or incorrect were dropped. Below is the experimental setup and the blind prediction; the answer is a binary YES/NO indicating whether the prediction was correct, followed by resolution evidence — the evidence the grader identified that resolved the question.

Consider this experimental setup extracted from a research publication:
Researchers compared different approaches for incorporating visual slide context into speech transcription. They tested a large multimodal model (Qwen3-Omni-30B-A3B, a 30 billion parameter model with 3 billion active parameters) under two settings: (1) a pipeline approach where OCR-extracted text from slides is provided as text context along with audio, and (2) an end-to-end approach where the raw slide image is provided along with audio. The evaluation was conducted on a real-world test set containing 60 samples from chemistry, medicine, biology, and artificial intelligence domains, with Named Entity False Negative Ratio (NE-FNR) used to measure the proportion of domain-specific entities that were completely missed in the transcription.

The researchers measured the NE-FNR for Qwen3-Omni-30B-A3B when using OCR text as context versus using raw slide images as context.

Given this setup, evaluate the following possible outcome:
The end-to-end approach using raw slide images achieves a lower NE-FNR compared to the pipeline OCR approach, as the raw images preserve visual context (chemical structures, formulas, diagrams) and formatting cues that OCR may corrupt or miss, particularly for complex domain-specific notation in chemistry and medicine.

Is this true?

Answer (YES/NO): YES